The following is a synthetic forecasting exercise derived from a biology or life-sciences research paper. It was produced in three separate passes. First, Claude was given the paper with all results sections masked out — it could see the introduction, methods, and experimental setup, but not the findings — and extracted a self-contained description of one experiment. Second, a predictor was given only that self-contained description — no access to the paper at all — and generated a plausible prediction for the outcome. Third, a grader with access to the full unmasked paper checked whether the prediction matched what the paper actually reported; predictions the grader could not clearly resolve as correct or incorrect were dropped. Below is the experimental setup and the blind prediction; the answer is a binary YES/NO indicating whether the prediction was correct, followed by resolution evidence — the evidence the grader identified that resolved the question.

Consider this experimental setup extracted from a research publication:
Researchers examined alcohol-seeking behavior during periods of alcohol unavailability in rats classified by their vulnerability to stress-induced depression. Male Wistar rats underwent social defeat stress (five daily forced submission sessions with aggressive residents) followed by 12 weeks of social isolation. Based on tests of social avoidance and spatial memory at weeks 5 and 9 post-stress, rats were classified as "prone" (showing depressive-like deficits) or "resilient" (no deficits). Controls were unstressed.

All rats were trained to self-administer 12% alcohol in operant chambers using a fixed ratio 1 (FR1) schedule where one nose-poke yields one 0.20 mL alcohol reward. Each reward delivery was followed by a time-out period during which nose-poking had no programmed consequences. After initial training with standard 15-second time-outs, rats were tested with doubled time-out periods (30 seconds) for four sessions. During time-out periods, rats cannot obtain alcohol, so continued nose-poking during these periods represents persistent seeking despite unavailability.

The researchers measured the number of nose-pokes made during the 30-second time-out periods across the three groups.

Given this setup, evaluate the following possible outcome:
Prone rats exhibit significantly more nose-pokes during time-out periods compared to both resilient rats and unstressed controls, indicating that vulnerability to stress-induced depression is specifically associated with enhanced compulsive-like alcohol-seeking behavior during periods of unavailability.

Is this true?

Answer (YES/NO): YES